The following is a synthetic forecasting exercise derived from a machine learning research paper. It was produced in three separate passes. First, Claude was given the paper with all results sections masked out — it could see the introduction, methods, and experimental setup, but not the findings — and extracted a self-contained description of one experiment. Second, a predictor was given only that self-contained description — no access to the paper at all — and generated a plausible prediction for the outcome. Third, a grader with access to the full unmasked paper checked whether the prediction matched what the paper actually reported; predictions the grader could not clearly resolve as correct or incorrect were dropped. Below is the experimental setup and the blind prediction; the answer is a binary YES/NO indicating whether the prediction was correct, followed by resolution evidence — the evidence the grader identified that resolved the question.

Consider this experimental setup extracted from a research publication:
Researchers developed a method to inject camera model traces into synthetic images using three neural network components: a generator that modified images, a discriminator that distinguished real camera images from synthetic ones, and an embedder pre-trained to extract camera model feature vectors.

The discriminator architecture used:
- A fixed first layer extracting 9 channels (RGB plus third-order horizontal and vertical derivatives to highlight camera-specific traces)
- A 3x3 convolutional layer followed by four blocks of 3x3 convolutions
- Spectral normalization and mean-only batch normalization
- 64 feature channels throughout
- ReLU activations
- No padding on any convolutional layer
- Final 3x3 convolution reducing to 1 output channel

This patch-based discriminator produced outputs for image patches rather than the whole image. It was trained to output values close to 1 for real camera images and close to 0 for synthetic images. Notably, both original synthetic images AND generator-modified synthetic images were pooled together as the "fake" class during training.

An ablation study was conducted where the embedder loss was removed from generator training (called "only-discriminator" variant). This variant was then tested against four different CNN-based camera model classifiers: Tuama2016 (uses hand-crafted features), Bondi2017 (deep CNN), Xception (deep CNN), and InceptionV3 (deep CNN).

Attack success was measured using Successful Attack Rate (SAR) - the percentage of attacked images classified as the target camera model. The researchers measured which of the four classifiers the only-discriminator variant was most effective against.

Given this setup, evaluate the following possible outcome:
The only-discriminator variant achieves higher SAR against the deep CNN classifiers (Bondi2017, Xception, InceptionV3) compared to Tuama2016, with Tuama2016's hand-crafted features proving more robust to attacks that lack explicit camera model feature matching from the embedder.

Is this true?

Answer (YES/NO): YES